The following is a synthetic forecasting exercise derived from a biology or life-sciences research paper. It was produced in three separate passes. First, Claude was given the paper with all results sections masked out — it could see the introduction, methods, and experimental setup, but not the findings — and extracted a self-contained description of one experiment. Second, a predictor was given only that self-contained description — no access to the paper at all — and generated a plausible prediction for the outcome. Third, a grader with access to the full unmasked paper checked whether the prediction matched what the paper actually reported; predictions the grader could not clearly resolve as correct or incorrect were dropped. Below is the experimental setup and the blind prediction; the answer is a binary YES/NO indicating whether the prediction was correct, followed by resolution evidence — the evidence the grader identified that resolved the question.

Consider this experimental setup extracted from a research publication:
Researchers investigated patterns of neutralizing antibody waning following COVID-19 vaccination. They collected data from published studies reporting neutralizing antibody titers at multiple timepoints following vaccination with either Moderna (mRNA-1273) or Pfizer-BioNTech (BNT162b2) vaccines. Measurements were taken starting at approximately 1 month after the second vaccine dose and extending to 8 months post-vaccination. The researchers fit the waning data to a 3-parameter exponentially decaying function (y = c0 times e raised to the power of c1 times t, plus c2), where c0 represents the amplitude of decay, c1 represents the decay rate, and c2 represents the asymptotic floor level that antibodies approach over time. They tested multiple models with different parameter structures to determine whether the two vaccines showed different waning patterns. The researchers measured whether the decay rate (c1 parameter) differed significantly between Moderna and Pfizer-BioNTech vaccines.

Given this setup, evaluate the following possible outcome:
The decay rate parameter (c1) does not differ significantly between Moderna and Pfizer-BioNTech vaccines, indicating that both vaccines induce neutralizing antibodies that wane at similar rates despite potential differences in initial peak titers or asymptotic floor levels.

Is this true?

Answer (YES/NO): NO